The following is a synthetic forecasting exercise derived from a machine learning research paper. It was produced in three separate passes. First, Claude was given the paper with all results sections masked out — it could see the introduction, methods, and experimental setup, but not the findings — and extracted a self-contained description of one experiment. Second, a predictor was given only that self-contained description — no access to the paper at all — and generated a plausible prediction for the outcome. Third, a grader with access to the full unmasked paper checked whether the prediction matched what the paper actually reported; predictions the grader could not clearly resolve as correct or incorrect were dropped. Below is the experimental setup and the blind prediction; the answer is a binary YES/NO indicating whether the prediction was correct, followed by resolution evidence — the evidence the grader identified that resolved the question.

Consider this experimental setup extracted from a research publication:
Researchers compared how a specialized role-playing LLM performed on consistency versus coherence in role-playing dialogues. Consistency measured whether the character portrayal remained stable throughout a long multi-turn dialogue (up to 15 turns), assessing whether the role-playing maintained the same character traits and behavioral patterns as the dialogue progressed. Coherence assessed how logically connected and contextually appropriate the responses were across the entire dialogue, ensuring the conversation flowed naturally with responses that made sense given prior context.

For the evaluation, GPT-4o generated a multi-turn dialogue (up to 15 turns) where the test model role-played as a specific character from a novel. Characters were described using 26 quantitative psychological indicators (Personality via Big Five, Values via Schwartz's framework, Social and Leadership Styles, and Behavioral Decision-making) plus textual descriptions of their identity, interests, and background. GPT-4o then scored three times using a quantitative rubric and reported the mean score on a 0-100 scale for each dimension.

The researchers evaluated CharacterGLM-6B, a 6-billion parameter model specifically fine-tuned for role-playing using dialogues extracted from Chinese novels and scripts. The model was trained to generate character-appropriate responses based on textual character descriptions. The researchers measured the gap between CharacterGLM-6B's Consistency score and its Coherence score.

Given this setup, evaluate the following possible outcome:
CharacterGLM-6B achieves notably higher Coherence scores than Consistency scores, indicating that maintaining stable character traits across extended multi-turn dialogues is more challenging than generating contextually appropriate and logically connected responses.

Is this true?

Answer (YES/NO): NO